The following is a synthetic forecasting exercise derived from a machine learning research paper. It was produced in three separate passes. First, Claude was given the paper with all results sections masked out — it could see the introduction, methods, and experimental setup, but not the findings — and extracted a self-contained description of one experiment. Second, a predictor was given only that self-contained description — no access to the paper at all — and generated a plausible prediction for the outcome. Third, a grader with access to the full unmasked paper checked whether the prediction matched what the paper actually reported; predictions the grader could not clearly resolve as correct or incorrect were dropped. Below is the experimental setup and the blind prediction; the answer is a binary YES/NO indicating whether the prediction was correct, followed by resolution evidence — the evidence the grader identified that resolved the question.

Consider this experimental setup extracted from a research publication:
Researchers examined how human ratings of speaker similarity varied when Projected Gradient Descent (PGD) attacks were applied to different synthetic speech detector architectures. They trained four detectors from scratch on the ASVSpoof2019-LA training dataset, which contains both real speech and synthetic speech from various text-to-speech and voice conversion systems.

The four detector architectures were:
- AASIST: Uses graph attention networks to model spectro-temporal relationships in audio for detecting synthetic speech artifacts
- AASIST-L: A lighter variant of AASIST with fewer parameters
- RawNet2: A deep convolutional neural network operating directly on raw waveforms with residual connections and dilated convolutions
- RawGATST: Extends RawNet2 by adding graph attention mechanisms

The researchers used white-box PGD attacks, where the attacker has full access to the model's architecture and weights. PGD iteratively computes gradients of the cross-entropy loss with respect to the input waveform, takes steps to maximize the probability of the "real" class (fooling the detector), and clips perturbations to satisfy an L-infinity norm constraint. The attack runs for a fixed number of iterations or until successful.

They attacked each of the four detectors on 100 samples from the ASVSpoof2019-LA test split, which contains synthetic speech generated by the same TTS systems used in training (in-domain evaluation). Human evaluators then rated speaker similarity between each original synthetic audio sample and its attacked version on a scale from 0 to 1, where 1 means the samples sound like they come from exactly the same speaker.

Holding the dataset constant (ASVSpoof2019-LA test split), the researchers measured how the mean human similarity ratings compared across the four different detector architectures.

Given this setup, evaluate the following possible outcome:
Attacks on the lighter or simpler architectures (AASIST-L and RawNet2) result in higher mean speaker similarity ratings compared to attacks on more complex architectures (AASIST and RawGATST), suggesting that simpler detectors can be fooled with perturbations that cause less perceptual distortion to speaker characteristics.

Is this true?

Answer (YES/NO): NO